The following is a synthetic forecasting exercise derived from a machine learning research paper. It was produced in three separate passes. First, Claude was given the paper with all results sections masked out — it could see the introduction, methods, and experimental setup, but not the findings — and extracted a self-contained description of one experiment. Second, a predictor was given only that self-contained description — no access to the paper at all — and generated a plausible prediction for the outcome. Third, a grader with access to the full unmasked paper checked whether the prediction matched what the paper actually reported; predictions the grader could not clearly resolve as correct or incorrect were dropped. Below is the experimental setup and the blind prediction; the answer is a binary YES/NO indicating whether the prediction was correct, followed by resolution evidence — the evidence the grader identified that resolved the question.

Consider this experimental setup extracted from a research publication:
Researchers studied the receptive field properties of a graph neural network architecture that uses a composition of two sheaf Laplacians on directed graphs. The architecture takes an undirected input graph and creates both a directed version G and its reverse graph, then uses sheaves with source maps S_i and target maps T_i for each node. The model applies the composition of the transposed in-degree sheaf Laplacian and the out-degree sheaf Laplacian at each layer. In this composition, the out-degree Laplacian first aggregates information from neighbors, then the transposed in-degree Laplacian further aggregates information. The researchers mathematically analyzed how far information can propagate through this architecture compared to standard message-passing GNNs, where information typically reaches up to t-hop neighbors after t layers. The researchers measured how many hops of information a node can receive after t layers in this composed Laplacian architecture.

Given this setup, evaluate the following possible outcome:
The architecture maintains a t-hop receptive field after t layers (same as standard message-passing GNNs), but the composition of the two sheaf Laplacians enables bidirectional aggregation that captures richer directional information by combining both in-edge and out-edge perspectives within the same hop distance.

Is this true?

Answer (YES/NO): NO